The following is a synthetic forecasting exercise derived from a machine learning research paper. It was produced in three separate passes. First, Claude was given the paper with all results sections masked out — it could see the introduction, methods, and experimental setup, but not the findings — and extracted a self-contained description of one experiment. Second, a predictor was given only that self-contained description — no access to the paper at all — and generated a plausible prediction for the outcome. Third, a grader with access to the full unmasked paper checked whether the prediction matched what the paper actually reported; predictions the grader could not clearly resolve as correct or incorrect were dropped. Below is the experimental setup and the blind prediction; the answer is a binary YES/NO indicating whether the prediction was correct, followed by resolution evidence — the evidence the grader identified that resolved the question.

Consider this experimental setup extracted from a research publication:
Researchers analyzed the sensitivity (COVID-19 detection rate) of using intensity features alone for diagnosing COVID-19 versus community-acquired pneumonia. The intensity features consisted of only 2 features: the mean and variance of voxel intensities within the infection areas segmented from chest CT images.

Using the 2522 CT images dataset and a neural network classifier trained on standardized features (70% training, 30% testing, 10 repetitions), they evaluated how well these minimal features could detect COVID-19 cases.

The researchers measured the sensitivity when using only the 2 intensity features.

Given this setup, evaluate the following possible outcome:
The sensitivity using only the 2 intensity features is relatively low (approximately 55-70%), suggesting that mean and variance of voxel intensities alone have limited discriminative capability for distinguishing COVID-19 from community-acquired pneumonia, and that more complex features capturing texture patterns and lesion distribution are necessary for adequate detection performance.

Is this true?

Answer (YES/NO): NO